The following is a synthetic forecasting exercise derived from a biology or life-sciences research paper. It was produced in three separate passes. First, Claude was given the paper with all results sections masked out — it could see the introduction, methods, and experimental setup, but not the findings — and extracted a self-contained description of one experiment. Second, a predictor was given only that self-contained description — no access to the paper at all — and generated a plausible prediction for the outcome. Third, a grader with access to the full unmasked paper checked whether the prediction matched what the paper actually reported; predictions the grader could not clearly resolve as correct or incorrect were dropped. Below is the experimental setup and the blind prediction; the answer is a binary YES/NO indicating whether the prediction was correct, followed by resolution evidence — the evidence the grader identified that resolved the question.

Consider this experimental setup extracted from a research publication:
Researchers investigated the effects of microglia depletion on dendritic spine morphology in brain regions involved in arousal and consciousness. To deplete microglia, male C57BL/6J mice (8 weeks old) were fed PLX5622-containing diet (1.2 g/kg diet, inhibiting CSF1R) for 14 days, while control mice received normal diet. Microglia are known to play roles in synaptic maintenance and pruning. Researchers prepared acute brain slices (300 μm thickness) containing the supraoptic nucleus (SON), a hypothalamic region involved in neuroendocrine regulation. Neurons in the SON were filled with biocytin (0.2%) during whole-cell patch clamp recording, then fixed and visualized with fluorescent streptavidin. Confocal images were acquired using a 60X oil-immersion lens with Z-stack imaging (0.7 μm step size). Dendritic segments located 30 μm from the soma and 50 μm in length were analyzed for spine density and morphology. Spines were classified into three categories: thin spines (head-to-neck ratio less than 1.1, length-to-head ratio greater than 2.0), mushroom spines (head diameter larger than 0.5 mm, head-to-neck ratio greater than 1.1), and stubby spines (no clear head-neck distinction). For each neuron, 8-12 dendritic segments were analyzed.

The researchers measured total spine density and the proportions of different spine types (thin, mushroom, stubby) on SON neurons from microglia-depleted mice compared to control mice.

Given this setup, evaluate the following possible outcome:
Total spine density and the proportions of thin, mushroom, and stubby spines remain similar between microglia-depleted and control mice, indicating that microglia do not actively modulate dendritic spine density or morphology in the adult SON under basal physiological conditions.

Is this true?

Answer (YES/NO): NO